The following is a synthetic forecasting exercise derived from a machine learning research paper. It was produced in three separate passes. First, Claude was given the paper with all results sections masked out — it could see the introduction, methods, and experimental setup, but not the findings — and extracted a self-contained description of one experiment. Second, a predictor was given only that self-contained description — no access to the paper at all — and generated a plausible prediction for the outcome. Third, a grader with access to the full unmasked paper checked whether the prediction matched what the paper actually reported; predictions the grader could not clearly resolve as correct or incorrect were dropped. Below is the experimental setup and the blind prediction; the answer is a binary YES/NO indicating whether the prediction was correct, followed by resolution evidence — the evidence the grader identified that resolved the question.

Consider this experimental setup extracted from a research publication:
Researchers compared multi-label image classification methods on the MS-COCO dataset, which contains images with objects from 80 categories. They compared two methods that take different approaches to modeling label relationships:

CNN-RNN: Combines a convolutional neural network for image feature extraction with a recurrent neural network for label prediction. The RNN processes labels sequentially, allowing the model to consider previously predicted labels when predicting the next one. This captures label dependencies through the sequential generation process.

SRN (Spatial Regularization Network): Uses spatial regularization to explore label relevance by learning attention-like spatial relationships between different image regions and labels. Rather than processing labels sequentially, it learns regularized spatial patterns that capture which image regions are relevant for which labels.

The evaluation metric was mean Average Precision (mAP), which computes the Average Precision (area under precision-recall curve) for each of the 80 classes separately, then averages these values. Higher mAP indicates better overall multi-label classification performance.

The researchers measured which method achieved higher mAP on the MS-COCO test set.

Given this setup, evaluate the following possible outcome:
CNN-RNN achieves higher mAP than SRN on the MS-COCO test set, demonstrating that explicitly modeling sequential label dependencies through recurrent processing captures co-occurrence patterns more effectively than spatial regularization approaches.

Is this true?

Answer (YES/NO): NO